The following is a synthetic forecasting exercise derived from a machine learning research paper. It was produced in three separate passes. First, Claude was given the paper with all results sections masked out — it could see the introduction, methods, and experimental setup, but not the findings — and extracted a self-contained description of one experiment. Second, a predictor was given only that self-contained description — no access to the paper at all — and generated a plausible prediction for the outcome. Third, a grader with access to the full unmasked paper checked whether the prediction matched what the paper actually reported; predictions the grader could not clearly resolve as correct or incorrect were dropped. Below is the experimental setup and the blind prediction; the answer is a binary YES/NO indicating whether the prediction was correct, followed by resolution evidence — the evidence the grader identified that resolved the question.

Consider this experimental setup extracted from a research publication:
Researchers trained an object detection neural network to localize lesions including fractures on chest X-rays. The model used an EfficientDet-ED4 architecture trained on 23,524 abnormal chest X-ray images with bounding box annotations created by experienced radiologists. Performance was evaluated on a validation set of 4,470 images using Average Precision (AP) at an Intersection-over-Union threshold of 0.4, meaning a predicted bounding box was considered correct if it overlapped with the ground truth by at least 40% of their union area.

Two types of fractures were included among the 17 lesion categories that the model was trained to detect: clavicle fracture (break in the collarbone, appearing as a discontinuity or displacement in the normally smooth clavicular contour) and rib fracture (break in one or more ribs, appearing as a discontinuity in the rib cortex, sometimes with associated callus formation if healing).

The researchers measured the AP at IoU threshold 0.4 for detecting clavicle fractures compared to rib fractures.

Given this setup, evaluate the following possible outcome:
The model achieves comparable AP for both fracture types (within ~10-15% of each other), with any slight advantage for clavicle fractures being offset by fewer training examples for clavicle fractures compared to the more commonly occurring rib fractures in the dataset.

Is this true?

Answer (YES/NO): NO